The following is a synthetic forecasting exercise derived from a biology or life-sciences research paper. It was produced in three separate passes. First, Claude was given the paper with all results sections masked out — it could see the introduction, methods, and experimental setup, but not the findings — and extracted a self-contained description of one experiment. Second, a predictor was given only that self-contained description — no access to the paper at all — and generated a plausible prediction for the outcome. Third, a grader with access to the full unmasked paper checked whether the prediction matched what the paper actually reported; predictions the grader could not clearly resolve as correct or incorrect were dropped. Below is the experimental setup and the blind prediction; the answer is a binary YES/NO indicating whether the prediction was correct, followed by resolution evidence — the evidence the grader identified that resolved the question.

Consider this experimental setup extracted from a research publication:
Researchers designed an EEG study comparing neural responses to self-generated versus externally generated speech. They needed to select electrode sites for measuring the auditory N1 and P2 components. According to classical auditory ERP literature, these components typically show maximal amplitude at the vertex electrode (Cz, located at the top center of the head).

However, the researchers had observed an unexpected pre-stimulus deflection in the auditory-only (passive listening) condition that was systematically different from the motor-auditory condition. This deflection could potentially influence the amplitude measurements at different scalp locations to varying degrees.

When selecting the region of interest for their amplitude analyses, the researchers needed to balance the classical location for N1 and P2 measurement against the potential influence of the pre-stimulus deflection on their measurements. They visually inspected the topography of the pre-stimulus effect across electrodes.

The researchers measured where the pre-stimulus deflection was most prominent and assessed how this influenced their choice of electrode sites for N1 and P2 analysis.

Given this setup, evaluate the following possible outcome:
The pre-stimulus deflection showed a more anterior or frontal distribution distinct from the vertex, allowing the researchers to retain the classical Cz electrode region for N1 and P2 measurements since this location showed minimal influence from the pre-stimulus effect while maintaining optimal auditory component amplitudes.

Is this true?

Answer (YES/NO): NO